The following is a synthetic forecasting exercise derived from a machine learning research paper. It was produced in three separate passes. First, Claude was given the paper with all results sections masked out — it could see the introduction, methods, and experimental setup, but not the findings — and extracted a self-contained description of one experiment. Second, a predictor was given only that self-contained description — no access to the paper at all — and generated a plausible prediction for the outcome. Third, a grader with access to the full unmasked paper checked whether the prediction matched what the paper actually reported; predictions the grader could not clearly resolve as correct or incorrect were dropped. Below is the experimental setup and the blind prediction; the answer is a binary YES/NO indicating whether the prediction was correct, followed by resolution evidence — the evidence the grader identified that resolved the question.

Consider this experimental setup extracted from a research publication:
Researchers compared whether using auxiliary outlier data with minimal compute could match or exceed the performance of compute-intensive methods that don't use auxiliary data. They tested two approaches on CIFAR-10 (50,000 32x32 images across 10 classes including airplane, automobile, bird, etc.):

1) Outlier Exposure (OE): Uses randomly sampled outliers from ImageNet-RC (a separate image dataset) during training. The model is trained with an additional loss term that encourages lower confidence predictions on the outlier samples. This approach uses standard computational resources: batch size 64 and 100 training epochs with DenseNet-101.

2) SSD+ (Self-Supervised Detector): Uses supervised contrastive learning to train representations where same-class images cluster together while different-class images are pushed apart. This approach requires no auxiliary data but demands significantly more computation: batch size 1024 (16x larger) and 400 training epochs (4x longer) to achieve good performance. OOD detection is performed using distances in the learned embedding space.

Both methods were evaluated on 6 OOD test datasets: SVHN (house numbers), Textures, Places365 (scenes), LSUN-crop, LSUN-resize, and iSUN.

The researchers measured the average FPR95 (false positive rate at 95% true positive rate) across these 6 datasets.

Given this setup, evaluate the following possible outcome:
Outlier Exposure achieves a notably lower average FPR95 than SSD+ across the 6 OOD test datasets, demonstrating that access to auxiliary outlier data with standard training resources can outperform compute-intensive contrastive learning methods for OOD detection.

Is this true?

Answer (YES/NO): NO